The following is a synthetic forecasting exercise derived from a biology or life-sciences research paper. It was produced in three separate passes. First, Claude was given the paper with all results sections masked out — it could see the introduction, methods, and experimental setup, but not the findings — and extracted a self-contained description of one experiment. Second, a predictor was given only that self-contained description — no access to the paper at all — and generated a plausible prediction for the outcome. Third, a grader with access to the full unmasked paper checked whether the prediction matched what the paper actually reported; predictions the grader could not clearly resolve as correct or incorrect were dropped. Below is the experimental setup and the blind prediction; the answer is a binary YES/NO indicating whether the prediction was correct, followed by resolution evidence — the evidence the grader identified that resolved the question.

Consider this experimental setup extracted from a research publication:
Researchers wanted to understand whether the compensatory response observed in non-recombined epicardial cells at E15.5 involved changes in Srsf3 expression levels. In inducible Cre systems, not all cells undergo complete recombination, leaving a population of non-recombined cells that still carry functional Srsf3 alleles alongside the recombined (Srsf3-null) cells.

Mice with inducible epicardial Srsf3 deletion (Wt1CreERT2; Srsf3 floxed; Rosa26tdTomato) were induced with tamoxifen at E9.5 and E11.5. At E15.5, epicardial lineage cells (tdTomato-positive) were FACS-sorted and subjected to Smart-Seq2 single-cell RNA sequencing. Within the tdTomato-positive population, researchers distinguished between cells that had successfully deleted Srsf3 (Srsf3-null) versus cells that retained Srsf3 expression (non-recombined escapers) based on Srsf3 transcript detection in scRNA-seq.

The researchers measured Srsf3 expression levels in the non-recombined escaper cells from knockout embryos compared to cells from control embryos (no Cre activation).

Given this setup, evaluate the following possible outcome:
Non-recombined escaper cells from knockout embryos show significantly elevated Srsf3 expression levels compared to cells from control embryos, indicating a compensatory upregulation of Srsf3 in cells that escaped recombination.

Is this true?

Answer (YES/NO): YES